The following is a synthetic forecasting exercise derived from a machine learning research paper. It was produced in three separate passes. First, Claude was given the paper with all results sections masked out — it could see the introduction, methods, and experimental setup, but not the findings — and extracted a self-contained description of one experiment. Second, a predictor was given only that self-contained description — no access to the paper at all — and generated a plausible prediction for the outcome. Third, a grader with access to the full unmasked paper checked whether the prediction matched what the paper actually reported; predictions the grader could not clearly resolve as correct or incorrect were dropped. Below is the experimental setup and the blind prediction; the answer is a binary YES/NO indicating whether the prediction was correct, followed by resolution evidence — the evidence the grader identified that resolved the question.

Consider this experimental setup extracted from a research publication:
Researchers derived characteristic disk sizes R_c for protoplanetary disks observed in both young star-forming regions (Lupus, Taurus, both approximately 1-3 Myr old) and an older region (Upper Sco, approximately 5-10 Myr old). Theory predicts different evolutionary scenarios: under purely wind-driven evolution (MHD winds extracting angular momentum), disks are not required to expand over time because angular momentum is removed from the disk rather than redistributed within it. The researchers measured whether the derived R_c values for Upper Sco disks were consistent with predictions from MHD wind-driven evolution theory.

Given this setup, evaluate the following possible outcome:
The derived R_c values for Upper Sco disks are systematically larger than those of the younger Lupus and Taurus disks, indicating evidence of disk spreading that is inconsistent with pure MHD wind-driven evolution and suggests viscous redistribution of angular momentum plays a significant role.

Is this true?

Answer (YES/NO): NO